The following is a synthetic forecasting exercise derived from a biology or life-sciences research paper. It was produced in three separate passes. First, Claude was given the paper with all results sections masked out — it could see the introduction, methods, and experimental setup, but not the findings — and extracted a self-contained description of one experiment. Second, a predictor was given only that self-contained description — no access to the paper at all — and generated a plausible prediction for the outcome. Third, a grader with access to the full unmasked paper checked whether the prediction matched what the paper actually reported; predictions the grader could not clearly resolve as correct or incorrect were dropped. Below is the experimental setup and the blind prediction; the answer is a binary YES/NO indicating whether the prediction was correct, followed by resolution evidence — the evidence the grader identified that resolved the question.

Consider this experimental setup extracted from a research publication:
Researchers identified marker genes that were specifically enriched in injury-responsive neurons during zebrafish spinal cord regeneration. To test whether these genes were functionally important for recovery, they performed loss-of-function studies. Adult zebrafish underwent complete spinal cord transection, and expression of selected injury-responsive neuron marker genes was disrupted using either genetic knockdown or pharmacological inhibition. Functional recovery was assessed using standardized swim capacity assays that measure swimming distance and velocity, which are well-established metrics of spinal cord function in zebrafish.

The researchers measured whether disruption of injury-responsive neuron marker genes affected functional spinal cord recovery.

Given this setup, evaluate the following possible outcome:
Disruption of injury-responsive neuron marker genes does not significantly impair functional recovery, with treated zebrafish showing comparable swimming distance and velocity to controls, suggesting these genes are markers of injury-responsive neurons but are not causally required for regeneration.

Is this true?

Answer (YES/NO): NO